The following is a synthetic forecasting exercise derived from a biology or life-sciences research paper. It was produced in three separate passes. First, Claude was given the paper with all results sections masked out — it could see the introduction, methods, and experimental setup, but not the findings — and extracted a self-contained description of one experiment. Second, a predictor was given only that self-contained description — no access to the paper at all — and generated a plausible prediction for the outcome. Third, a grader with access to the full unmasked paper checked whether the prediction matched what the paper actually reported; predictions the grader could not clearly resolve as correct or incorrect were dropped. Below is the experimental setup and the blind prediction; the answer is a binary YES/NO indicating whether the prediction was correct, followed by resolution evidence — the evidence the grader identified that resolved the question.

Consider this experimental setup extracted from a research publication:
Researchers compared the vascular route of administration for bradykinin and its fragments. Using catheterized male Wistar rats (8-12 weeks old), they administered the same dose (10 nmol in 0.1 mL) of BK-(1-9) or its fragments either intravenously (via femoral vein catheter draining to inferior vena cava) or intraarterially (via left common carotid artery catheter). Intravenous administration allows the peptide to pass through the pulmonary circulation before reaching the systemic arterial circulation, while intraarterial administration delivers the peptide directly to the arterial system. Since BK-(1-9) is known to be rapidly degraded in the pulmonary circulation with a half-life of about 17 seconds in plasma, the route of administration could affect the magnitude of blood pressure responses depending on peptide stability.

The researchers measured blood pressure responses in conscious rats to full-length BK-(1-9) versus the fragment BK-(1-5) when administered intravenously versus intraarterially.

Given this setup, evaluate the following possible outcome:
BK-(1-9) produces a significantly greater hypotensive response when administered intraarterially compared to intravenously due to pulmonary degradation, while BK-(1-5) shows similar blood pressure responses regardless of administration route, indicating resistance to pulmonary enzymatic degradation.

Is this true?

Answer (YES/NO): YES